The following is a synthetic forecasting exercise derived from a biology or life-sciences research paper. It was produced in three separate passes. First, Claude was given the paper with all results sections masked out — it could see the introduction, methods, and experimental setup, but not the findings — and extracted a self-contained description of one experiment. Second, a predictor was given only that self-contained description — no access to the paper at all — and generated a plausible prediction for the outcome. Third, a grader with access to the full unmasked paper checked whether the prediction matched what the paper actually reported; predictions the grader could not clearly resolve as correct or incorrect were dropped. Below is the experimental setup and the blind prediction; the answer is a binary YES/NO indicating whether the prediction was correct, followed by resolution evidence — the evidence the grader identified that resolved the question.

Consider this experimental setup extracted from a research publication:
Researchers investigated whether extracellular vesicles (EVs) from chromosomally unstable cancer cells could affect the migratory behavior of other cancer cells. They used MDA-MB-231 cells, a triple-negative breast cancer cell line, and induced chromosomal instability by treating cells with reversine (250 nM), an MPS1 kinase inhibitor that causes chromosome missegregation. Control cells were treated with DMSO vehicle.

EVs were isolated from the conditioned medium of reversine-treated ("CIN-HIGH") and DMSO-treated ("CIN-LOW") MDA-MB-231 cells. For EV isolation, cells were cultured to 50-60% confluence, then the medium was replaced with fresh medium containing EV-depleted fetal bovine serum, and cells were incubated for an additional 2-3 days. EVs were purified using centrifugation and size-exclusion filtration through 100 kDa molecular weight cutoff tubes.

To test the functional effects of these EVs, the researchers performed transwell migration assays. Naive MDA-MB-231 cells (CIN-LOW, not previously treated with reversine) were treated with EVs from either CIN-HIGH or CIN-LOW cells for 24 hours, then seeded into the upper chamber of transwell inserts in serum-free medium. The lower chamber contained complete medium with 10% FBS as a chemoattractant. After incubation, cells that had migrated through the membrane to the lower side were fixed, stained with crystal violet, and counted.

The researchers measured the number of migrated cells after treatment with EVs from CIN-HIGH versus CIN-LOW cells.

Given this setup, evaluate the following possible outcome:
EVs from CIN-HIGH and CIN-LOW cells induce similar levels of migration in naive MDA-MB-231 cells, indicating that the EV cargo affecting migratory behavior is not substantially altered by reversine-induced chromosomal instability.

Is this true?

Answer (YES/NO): NO